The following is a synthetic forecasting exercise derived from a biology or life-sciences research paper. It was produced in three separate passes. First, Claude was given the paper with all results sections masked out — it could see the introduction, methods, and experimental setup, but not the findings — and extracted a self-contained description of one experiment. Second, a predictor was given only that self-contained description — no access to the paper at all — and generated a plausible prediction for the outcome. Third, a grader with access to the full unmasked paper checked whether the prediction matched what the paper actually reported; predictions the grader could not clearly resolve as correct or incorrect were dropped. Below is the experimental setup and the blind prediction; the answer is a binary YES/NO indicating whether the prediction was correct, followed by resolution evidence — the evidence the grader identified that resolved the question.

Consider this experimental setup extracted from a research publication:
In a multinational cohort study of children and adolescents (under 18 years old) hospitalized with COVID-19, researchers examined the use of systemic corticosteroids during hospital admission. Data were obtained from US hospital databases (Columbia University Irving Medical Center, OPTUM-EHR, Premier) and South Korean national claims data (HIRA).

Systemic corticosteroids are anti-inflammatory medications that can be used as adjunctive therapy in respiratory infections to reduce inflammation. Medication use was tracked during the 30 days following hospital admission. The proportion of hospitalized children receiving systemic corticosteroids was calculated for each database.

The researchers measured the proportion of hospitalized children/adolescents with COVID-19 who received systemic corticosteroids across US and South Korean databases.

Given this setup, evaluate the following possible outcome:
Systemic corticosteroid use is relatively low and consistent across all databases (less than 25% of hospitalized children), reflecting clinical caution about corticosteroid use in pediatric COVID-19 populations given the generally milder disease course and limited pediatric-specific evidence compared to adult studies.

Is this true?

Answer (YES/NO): NO